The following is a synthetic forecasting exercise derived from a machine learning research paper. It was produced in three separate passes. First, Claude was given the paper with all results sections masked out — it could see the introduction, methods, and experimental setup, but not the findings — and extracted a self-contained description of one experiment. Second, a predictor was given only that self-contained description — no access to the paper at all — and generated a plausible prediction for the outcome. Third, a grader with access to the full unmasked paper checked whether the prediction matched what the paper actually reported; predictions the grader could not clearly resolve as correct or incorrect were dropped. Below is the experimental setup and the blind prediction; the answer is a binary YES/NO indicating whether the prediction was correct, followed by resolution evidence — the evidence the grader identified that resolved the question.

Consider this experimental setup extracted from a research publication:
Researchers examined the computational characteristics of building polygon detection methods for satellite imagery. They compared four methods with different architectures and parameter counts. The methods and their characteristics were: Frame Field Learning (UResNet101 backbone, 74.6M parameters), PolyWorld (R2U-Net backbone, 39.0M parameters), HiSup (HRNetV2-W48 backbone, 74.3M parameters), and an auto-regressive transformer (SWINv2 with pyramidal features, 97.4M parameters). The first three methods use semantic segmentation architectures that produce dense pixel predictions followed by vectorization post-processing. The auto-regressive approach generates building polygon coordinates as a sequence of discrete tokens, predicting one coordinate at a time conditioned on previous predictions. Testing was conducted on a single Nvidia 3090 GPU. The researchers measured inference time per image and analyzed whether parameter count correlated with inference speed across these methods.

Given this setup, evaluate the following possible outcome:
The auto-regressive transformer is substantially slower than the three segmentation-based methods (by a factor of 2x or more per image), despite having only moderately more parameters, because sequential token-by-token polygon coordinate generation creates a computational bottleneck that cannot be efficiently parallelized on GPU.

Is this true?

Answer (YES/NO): YES